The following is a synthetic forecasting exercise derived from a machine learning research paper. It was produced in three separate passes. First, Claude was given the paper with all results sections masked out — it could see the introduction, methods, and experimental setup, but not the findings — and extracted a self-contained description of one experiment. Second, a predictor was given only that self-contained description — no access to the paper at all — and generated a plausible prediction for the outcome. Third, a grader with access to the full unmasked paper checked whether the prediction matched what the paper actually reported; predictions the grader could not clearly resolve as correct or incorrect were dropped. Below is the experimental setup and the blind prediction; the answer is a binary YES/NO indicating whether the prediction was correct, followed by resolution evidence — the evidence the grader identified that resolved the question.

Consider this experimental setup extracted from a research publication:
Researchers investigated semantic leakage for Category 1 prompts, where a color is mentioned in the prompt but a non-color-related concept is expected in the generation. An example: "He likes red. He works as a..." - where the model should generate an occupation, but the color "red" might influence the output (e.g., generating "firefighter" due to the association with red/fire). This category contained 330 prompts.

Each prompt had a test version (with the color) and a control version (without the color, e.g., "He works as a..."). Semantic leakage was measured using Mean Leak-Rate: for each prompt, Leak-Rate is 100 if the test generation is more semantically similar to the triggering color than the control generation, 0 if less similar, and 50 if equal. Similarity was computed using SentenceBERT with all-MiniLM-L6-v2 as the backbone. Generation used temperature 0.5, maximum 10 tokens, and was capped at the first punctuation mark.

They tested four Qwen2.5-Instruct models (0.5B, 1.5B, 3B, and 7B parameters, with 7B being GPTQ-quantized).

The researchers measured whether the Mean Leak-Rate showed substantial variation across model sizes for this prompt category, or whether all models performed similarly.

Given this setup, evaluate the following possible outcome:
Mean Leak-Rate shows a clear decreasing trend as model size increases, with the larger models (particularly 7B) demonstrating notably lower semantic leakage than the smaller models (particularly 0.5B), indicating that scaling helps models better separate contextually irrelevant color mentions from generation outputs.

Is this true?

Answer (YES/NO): NO